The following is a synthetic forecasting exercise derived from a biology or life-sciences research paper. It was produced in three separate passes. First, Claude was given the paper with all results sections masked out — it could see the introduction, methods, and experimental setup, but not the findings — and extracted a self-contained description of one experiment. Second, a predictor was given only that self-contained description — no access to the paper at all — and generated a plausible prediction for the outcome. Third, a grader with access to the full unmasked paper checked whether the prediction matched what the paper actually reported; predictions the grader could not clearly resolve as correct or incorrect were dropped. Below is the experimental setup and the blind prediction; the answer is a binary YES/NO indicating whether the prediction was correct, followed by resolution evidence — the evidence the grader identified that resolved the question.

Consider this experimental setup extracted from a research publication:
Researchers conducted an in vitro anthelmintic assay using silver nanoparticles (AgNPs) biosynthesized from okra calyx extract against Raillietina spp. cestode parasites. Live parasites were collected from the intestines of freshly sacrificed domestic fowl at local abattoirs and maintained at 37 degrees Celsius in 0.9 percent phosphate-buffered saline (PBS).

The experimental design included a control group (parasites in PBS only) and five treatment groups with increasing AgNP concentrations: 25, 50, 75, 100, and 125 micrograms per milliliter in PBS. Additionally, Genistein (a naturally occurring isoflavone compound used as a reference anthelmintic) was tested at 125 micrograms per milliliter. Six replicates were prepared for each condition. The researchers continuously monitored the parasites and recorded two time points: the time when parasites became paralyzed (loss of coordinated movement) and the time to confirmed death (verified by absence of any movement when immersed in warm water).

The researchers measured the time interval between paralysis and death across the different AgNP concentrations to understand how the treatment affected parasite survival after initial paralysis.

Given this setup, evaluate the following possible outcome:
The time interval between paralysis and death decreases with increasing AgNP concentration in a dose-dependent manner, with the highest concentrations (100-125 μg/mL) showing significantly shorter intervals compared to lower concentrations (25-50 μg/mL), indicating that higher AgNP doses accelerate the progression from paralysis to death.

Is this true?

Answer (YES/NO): NO